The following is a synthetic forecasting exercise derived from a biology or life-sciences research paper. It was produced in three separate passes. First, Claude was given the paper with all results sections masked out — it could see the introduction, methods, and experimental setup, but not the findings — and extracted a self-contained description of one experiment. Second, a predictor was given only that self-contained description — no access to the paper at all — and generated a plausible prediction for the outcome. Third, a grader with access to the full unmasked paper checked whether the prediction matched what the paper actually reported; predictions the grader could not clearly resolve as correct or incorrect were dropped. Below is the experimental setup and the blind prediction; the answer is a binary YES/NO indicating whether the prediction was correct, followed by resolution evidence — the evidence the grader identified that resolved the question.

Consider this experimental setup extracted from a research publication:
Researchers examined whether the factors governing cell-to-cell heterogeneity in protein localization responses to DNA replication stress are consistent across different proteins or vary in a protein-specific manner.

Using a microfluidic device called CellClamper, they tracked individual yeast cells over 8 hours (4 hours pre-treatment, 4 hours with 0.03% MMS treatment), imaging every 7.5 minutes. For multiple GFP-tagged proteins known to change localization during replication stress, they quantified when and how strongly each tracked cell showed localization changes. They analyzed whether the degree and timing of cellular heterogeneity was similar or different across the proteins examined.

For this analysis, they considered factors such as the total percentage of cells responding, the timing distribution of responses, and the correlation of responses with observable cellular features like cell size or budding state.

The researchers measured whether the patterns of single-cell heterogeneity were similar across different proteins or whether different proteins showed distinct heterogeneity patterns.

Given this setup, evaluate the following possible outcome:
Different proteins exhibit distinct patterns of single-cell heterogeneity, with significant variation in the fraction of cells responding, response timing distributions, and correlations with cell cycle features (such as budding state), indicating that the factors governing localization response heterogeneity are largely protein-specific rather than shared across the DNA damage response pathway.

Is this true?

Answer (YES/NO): NO